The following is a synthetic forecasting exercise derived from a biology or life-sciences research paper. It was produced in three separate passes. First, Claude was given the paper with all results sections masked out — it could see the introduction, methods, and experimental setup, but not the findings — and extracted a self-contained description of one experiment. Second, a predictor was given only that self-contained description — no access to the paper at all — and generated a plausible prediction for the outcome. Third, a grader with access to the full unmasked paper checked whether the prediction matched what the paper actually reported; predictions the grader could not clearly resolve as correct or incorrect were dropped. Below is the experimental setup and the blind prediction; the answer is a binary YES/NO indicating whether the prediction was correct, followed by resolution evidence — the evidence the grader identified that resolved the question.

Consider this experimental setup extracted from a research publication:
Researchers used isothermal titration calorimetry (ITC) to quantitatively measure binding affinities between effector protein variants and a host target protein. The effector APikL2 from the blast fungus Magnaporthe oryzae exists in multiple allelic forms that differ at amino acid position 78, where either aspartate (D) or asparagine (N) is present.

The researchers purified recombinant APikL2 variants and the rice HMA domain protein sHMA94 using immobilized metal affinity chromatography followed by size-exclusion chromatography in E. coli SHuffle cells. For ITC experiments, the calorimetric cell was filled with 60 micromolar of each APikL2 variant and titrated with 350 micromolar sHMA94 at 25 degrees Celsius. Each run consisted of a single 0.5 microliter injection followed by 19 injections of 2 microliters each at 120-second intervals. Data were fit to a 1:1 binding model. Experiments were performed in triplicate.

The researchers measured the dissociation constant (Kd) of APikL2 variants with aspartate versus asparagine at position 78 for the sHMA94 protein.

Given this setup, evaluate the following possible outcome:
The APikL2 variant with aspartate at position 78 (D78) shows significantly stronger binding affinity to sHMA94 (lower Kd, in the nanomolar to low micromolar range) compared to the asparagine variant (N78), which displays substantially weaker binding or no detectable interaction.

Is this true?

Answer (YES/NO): NO